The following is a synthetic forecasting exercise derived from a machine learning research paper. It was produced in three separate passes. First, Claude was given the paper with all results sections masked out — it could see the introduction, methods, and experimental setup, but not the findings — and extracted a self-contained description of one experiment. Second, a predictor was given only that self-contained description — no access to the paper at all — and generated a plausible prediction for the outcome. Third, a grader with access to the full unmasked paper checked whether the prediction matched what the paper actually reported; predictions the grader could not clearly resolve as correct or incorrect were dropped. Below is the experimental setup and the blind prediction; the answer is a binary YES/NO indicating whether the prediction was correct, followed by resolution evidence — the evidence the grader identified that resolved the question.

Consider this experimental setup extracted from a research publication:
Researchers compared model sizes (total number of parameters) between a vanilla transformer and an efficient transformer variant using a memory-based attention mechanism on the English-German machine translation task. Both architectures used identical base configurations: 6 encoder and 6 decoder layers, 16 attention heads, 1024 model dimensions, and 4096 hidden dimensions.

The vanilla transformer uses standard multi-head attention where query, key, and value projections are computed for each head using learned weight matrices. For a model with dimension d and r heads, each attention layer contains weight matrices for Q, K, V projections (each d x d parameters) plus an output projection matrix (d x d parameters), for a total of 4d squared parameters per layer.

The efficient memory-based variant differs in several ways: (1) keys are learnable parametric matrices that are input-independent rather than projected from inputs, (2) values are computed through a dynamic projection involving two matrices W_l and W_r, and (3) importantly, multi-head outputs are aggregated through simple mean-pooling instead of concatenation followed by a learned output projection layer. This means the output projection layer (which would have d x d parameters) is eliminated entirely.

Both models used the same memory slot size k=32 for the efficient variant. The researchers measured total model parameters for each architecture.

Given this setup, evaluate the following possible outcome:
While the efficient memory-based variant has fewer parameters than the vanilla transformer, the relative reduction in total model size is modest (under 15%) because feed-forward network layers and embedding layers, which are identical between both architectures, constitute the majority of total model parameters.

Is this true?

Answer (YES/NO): NO